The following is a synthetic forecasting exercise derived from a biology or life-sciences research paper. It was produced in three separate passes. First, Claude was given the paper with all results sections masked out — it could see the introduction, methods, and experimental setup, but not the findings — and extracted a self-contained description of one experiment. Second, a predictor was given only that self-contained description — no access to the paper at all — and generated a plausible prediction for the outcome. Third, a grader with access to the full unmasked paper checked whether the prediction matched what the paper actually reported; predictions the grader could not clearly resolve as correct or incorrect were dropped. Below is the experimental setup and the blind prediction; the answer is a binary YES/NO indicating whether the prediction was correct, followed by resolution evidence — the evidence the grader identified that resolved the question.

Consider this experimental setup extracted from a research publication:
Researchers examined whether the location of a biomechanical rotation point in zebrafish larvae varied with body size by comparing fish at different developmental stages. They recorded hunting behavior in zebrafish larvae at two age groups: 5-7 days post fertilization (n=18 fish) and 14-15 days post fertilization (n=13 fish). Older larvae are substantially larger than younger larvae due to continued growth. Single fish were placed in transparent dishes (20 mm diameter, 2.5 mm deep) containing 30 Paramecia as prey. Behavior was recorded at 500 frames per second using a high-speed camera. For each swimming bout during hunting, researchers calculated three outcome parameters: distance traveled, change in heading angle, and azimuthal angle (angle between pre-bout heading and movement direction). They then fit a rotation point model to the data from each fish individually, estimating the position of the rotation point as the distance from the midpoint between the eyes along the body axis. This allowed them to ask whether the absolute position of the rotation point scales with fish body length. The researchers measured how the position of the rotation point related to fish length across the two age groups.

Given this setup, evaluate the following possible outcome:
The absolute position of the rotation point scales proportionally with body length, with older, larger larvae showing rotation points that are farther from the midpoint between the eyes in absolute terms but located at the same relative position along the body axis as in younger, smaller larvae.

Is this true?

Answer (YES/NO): YES